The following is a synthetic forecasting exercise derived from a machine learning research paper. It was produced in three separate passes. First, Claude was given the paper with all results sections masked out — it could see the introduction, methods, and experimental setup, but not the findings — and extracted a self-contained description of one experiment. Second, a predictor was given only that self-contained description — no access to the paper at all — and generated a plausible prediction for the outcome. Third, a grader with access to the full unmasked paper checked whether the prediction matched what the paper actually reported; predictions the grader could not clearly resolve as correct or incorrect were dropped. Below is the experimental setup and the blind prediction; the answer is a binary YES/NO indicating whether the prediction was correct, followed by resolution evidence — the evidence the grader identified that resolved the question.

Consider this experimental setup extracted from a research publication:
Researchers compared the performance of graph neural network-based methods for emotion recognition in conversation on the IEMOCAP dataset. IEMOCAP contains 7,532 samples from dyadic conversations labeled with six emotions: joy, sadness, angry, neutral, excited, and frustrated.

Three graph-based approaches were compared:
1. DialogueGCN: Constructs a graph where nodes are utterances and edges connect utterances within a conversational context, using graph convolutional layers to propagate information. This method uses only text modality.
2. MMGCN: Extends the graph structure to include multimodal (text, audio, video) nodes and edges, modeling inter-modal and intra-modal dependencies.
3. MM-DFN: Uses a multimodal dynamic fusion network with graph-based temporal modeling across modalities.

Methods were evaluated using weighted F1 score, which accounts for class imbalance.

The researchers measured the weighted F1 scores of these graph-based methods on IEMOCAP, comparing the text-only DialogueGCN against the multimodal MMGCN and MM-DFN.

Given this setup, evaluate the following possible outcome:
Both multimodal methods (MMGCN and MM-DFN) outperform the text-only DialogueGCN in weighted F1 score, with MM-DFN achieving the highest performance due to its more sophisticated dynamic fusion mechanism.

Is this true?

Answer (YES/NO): YES